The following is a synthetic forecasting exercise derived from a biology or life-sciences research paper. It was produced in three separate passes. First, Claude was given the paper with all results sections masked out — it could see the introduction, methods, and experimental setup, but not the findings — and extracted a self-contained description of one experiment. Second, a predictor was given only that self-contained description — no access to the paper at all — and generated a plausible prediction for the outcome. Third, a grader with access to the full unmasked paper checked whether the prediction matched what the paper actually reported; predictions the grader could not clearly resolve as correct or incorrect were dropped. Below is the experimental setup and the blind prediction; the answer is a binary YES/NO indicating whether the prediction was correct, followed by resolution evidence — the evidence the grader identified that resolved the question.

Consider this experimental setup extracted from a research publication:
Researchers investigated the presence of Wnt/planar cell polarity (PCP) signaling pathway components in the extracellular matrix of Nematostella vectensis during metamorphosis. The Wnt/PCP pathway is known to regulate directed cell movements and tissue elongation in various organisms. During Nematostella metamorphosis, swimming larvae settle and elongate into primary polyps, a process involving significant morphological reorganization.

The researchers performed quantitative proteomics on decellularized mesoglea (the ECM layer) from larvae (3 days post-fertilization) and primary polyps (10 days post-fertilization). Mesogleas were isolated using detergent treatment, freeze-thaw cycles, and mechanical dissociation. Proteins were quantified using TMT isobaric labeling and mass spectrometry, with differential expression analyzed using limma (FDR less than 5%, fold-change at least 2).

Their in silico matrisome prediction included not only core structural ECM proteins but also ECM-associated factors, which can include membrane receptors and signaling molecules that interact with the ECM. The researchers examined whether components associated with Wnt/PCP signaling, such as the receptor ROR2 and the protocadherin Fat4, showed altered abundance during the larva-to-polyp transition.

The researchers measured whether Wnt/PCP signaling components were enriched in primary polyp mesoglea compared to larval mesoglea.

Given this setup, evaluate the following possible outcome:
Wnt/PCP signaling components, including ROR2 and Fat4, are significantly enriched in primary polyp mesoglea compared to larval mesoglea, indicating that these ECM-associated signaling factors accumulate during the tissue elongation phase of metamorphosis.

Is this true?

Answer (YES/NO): YES